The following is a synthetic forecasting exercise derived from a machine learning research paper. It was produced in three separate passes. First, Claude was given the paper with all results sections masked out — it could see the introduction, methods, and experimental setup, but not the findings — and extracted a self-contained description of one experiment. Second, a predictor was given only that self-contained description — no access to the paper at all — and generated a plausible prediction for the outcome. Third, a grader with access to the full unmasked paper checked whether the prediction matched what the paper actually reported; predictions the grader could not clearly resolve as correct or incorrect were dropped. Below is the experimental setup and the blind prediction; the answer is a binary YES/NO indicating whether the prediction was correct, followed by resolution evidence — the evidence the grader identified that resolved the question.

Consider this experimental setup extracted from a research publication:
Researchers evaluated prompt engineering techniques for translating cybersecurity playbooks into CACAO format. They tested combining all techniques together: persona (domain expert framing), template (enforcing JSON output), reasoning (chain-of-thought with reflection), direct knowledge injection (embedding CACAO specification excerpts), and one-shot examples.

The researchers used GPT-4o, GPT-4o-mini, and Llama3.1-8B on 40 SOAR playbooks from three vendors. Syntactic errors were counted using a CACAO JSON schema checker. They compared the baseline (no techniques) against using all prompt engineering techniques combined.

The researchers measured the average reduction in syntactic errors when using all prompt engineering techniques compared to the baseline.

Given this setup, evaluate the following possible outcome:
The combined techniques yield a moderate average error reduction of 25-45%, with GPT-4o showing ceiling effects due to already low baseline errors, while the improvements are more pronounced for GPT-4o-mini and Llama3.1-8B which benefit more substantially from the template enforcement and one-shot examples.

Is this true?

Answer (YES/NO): NO